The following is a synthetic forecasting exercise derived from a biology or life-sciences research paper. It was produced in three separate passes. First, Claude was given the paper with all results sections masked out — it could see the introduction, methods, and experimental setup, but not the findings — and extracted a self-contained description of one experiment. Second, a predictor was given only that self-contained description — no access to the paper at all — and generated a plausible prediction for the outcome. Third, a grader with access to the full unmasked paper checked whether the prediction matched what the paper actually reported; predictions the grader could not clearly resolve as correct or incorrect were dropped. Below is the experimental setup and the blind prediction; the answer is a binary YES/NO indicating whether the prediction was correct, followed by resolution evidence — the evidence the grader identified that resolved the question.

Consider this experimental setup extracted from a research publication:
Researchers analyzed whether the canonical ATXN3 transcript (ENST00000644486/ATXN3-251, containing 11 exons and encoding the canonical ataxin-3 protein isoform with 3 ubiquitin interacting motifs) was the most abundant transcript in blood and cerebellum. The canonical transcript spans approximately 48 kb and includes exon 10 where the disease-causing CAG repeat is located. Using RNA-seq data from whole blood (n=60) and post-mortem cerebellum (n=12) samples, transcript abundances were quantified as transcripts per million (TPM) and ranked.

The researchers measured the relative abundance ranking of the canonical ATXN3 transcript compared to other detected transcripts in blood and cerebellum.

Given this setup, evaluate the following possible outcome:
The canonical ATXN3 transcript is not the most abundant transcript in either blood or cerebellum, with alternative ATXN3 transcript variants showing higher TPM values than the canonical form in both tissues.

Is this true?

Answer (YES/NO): NO